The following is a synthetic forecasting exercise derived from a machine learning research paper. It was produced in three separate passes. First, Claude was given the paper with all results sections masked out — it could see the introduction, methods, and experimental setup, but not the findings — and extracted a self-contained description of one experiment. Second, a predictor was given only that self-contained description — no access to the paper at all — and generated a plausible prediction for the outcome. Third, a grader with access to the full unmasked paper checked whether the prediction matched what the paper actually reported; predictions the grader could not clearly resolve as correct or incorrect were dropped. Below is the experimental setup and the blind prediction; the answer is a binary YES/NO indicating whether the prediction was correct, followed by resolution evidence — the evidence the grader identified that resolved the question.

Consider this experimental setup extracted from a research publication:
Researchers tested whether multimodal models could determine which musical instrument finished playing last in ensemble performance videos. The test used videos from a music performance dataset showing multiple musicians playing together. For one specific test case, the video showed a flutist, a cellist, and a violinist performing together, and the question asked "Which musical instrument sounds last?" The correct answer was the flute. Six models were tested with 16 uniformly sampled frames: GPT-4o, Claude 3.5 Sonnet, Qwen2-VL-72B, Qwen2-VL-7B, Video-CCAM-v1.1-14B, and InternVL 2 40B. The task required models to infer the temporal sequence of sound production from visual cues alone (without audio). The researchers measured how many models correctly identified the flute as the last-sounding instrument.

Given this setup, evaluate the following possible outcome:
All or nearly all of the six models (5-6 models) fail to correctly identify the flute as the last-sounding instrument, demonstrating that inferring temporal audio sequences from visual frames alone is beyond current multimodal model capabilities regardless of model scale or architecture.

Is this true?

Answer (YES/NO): YES